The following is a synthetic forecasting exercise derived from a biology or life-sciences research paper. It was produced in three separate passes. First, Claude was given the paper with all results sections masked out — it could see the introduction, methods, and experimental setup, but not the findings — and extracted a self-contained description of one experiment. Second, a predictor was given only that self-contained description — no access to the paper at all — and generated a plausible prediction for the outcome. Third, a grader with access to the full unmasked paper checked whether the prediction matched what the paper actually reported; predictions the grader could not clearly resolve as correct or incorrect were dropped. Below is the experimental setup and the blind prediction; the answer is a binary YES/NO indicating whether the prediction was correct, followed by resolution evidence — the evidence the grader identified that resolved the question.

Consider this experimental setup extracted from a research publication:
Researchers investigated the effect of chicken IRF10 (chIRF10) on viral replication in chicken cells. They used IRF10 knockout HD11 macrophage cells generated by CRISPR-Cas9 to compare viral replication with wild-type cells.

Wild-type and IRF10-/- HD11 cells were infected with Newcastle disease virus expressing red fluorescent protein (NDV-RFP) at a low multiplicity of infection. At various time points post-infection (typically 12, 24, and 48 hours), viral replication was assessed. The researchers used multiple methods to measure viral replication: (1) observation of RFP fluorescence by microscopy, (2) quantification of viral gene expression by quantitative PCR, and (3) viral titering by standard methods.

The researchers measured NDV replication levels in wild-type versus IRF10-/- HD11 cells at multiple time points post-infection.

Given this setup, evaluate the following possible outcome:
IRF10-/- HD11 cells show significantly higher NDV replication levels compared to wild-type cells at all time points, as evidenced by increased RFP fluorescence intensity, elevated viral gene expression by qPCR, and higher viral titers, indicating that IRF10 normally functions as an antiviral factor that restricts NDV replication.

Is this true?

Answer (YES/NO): NO